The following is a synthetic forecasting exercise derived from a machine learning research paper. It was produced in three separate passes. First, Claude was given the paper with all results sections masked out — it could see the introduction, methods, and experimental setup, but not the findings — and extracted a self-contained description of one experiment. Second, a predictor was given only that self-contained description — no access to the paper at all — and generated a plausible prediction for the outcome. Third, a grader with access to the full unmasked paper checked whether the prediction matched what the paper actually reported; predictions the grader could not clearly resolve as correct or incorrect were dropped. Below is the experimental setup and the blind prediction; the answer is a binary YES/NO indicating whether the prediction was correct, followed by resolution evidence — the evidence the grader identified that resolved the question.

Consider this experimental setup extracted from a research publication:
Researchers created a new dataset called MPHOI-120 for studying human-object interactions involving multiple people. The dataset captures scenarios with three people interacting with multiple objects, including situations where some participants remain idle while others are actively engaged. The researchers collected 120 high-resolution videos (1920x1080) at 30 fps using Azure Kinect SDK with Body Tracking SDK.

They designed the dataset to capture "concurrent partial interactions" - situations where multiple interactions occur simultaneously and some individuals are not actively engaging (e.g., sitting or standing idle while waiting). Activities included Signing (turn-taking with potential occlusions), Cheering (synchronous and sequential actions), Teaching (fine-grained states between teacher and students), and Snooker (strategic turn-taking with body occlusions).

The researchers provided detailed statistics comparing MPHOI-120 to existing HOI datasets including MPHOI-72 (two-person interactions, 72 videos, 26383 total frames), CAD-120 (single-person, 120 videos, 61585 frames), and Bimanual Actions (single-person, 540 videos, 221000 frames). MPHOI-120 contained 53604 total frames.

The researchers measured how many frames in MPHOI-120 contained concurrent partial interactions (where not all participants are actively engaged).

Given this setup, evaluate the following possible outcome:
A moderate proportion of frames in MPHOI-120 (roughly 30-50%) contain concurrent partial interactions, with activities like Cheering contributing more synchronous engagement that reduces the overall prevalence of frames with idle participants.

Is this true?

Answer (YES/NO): YES